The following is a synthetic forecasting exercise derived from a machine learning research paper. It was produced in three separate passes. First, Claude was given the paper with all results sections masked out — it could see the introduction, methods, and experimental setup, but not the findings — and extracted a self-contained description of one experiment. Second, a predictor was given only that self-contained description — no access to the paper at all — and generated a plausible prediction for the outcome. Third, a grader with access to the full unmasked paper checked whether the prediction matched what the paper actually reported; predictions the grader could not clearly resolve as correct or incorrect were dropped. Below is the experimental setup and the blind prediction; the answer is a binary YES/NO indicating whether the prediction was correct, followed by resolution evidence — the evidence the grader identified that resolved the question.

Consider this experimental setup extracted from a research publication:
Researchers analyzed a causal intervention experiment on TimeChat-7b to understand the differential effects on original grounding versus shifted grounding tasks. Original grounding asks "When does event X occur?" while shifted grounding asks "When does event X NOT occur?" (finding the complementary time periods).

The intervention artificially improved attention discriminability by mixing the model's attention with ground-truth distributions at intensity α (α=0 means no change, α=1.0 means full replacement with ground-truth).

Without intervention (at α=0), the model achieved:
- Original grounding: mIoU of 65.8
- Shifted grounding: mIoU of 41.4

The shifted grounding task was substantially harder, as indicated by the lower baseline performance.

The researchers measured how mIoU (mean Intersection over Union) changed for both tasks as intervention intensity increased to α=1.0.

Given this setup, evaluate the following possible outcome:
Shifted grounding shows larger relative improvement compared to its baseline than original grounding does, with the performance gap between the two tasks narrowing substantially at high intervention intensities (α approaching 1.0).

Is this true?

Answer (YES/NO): YES